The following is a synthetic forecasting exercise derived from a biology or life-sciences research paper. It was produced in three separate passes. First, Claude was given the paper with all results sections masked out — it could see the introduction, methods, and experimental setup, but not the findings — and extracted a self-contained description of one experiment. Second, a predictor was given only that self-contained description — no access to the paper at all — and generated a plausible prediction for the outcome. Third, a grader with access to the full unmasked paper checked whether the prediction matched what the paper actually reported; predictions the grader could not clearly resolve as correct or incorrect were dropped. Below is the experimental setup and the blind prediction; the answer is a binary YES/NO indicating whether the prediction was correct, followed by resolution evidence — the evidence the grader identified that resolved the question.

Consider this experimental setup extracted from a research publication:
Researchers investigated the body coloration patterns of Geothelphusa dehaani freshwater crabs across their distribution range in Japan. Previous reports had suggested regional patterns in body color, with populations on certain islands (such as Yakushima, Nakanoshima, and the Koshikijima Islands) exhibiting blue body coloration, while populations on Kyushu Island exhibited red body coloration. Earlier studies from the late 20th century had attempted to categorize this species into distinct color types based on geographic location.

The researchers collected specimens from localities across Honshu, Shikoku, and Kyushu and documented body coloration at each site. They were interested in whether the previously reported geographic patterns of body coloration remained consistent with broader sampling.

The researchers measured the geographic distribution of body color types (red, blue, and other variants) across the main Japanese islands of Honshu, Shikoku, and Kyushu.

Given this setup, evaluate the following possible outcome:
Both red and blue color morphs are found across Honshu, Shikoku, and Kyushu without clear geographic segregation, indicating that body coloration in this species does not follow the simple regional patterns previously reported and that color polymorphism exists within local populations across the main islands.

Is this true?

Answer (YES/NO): YES